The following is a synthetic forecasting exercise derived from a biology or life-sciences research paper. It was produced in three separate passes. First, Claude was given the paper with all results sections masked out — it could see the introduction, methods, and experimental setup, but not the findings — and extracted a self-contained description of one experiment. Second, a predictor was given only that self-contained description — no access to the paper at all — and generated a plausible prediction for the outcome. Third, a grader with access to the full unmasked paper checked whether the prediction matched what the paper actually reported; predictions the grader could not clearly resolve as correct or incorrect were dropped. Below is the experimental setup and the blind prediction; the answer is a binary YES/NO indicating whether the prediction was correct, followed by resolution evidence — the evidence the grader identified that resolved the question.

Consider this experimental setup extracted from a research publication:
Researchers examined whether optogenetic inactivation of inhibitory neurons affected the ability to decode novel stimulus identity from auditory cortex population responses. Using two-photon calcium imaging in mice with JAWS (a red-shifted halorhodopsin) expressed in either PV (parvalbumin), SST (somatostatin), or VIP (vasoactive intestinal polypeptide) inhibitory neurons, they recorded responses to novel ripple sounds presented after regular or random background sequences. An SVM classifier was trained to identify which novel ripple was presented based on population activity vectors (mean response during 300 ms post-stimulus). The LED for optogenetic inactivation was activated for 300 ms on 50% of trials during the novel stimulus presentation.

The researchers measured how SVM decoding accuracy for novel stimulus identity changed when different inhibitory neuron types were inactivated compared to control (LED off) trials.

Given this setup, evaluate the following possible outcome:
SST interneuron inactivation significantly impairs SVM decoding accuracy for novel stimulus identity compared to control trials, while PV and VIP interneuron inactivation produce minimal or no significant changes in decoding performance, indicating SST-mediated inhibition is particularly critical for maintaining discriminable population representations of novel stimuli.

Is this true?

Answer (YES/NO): NO